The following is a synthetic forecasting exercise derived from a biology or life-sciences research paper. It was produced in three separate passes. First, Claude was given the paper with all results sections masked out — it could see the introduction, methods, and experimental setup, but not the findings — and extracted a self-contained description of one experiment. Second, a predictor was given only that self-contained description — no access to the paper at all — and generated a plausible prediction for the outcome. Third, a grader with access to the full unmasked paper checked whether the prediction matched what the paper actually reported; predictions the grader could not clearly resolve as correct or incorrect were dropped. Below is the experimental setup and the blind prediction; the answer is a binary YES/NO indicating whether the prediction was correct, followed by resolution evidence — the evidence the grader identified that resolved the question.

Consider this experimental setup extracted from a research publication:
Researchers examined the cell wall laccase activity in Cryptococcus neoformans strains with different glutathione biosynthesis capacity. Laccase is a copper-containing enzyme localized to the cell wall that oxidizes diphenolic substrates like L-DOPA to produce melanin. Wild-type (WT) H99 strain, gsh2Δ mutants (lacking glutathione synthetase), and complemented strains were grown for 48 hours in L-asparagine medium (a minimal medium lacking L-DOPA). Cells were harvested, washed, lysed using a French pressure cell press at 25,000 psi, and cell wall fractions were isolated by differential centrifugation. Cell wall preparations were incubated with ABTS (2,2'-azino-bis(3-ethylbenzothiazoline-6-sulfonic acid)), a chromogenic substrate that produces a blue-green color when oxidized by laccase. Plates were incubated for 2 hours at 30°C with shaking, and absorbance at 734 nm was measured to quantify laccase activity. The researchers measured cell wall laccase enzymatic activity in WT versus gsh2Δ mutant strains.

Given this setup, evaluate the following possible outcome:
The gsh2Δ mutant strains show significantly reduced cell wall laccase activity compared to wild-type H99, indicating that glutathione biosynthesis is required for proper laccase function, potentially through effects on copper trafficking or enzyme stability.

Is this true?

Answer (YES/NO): YES